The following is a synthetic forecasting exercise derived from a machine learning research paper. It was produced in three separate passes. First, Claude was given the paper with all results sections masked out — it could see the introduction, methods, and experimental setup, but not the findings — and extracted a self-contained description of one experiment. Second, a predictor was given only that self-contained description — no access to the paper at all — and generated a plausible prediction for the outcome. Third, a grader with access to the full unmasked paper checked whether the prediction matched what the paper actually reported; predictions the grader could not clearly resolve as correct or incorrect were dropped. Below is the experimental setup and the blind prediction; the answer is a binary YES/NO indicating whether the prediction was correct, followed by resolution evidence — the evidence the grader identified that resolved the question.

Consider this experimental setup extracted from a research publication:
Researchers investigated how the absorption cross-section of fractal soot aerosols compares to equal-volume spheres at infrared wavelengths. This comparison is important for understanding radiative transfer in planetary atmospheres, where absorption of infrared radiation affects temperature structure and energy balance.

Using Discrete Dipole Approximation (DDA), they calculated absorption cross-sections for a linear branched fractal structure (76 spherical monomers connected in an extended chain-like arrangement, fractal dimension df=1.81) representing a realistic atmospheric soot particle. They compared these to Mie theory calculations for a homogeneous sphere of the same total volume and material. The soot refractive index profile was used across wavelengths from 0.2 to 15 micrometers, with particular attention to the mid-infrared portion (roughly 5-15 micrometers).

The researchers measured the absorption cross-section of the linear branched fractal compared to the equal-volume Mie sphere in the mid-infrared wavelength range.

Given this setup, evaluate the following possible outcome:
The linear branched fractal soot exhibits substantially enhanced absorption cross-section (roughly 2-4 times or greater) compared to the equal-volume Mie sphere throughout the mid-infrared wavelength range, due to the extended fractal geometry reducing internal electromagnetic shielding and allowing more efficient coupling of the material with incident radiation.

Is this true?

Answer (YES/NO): YES